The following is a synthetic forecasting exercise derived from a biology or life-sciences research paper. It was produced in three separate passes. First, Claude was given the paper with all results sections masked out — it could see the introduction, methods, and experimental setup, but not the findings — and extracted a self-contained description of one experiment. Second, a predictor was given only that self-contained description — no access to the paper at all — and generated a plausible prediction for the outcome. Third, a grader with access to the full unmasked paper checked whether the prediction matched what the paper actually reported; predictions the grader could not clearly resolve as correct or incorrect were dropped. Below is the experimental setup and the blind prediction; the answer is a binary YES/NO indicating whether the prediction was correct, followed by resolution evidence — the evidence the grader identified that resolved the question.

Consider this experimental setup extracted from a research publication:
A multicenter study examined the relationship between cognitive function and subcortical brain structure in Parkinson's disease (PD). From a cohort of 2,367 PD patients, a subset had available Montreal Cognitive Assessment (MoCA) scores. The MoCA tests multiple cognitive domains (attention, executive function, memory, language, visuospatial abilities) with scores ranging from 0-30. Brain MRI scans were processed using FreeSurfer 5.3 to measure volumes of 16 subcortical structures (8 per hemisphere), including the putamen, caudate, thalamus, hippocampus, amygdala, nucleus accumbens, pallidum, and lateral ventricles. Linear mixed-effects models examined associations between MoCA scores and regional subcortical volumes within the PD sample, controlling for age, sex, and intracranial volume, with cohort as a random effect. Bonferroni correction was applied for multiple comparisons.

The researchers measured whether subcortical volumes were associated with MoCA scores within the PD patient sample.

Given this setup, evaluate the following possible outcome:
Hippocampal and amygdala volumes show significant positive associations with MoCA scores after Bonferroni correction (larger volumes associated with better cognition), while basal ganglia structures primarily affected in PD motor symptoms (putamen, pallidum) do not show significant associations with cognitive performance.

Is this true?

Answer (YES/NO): YES